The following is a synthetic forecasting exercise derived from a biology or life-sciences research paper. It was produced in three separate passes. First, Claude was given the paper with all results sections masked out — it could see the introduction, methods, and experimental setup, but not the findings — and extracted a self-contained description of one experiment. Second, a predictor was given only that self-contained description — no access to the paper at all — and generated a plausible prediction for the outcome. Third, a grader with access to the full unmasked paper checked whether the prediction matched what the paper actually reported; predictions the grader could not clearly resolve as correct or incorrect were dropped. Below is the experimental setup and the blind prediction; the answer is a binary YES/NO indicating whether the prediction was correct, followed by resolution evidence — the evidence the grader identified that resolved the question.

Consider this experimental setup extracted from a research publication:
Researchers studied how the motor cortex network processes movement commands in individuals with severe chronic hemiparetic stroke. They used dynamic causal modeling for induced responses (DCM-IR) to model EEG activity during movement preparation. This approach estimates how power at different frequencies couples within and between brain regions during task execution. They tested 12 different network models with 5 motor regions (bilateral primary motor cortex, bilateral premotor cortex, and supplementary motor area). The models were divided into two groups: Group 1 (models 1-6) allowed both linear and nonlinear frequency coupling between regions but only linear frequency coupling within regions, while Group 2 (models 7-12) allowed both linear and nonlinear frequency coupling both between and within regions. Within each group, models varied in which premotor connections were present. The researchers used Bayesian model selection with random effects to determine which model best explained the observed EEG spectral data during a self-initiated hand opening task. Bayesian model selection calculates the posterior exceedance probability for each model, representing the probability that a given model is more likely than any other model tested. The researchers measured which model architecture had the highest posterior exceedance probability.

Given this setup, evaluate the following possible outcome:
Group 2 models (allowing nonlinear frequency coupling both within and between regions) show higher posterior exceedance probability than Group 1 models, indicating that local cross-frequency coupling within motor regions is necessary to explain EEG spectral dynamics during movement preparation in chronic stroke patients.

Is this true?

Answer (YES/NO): YES